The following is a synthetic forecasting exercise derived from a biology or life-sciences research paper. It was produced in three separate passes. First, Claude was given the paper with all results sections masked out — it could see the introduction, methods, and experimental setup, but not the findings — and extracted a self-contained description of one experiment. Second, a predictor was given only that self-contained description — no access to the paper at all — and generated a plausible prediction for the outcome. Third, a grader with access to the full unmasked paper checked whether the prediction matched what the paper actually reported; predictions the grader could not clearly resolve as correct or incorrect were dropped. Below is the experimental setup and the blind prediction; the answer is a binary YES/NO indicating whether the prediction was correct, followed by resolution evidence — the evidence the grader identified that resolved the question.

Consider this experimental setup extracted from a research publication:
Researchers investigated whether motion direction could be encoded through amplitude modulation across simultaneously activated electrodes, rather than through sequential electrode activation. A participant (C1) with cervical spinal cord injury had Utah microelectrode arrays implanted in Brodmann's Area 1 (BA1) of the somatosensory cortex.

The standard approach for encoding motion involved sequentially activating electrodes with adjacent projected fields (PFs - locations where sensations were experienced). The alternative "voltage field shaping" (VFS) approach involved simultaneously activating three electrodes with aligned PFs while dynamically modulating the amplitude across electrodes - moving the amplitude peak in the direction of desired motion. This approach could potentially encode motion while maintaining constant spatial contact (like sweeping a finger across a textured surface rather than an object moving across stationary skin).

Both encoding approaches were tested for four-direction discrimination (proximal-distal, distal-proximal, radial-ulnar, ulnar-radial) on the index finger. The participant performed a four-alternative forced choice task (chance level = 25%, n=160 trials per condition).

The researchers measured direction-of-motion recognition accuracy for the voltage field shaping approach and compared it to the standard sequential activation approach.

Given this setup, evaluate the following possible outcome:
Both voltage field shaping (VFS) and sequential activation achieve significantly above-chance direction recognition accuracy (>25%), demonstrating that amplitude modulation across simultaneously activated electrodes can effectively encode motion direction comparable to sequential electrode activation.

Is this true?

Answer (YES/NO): YES